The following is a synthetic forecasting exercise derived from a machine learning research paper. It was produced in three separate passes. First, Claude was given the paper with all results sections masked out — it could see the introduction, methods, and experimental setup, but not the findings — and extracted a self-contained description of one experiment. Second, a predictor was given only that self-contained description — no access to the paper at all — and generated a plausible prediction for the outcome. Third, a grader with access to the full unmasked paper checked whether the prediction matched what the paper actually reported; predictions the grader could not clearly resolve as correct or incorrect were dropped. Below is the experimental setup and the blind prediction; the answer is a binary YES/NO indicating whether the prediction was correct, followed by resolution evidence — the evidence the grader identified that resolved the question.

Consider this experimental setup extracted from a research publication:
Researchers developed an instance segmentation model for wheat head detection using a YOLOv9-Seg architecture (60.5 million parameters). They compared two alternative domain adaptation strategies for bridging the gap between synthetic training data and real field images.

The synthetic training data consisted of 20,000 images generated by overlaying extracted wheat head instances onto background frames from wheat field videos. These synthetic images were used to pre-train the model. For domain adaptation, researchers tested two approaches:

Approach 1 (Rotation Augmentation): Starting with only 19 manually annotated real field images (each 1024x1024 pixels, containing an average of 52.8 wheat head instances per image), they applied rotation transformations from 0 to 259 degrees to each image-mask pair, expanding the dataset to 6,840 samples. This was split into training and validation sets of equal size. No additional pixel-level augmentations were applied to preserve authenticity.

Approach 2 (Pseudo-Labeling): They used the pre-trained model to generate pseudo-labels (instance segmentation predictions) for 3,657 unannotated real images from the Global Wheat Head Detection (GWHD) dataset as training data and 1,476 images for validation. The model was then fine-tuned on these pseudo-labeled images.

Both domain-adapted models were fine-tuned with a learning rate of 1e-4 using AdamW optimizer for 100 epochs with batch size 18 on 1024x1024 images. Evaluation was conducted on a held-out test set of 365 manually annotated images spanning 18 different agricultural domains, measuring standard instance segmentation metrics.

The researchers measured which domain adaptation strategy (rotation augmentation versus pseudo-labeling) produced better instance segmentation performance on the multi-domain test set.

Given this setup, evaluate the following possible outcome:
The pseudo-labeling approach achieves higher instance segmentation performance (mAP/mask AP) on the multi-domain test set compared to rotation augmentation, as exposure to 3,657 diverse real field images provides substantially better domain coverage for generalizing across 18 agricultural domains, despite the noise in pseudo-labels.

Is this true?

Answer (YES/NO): NO